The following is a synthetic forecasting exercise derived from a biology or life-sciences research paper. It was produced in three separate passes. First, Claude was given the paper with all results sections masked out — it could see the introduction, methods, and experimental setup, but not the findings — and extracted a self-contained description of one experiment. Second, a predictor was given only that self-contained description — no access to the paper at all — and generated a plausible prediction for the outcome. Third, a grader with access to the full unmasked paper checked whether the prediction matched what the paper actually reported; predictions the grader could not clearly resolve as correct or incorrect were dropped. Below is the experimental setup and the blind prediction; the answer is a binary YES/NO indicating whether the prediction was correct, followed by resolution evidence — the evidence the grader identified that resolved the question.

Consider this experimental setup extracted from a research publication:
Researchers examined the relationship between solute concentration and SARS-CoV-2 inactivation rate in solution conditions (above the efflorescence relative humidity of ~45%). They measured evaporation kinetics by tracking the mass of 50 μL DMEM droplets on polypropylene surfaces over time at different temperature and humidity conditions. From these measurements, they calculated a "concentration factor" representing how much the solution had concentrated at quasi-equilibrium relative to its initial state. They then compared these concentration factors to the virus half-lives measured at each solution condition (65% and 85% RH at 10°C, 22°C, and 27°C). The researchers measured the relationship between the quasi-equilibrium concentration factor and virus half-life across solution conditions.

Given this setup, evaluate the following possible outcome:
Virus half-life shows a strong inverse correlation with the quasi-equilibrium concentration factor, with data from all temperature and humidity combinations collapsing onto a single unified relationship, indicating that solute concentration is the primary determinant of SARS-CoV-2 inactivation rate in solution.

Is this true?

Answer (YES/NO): NO